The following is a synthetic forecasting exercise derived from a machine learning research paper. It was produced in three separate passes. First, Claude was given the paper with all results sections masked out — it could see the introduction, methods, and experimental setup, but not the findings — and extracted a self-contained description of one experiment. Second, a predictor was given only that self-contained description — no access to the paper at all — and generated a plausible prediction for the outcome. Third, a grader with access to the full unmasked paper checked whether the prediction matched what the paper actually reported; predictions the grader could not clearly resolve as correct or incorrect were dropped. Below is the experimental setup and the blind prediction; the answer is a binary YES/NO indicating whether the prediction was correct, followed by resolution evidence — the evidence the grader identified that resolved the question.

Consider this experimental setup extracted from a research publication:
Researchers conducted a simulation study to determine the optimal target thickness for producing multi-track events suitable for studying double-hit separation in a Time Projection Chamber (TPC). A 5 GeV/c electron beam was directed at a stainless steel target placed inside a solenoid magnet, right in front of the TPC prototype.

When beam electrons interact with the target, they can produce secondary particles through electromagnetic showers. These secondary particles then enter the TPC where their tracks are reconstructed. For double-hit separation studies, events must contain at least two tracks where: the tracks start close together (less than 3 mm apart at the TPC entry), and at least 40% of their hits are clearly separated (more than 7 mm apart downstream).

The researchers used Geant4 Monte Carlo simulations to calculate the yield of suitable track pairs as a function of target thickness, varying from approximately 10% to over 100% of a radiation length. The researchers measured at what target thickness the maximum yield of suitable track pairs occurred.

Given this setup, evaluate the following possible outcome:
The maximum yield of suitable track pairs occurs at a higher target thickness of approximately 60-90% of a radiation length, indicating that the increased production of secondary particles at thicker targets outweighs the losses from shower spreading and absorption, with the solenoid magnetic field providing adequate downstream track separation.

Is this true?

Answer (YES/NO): NO